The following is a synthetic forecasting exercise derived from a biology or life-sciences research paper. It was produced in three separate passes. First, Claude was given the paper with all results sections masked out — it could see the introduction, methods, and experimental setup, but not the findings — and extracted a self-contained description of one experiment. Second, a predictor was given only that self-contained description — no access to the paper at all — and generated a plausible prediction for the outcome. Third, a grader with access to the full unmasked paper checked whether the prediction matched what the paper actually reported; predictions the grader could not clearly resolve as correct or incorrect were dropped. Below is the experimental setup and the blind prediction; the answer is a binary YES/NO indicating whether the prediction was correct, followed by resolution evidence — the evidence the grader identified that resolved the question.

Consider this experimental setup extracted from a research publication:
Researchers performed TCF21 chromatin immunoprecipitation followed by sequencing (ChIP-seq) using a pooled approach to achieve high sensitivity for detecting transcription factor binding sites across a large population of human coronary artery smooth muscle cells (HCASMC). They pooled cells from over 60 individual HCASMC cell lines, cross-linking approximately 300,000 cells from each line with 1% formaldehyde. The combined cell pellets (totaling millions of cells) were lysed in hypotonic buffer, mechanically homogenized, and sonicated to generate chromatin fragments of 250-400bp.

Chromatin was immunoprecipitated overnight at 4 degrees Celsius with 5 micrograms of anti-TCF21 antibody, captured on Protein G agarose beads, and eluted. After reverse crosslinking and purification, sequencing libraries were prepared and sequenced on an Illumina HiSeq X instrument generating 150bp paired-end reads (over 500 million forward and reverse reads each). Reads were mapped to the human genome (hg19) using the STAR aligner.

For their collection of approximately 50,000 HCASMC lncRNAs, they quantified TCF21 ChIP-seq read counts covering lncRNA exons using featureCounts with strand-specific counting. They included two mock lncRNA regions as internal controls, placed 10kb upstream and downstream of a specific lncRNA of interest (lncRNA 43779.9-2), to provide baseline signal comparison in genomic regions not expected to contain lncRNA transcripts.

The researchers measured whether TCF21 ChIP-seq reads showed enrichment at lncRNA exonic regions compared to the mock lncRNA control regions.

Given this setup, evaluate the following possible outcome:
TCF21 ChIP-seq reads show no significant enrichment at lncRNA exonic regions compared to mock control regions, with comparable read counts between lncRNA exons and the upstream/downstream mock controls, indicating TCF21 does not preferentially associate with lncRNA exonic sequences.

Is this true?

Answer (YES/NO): NO